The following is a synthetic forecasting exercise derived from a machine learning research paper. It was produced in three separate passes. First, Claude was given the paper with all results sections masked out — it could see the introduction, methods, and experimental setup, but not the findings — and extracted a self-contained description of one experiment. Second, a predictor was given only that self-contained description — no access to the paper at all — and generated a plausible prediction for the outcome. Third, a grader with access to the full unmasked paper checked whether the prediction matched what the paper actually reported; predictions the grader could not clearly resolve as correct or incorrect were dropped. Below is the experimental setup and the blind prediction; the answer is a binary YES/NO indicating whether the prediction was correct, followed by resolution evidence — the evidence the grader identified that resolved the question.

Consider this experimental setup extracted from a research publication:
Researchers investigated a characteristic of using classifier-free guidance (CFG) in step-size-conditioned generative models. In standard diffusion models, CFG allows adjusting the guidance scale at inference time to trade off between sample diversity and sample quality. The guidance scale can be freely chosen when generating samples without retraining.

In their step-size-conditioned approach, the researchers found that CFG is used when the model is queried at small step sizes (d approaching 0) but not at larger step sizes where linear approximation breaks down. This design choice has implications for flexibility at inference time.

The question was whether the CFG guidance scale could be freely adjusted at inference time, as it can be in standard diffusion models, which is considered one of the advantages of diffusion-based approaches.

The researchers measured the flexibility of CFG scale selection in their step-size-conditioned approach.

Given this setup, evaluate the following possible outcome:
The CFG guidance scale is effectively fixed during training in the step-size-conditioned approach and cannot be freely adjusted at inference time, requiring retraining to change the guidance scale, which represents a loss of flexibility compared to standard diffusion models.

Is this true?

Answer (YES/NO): YES